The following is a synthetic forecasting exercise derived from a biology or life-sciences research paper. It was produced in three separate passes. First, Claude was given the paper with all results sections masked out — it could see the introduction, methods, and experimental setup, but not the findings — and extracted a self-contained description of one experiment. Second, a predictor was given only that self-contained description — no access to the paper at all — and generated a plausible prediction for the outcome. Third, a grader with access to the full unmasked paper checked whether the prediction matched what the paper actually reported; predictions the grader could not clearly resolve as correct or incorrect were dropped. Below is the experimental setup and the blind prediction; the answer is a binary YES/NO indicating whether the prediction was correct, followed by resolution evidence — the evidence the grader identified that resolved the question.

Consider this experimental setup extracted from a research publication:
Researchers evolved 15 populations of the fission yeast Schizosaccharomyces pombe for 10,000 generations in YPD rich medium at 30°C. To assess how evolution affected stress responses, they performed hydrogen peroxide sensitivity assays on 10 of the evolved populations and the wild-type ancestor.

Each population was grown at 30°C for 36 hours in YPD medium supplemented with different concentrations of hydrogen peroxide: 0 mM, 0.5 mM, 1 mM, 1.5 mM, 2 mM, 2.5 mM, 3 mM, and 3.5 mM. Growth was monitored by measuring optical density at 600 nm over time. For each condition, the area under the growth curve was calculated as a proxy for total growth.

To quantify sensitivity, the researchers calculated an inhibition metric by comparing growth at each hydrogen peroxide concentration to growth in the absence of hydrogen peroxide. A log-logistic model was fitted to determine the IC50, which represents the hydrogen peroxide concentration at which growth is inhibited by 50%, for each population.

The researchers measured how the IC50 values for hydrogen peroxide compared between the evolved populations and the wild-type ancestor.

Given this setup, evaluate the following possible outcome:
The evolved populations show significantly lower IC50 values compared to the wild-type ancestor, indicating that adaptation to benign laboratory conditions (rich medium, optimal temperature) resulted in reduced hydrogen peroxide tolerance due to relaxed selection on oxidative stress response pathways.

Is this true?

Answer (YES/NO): NO